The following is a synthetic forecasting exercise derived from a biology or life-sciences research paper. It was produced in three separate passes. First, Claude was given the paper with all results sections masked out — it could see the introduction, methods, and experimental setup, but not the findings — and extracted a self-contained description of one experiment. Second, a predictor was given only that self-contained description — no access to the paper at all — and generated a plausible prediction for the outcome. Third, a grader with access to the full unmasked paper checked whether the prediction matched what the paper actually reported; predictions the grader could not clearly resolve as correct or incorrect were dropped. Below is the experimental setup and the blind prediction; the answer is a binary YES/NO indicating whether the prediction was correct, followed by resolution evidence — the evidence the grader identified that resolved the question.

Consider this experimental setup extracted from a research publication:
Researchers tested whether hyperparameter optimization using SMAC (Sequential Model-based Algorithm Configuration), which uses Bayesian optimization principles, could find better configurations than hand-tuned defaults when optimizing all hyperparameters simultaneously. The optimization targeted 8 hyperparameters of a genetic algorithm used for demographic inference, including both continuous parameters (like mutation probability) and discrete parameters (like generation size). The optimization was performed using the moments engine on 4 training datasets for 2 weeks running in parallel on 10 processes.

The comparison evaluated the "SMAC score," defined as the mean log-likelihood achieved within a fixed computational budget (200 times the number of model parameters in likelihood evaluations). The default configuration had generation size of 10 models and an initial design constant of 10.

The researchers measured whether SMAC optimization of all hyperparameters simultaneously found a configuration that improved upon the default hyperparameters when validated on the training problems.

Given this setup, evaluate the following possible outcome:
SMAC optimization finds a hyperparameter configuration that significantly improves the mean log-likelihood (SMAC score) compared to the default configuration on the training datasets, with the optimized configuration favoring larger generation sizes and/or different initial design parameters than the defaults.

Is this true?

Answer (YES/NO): NO